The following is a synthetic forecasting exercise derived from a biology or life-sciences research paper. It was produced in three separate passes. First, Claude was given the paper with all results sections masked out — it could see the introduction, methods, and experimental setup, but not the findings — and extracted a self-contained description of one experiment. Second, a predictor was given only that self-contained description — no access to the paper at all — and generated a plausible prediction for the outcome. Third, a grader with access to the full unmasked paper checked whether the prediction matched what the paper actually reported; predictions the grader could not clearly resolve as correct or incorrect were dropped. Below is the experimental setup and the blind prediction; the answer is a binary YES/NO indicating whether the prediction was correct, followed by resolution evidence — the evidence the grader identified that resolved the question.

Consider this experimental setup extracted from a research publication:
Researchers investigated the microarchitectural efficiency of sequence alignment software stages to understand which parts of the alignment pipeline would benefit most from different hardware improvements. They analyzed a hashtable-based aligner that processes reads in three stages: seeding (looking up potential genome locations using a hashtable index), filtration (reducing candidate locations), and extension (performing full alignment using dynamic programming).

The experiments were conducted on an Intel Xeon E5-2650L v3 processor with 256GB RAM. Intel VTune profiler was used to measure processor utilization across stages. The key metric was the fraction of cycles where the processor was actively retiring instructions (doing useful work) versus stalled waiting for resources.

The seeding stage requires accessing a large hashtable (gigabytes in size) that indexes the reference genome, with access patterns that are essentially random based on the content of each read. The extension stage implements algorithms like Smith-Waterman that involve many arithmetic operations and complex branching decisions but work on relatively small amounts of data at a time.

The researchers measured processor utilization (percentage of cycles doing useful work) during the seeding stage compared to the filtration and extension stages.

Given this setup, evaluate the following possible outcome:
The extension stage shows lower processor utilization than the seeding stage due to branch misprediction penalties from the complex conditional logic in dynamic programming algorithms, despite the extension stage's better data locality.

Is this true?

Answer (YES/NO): NO